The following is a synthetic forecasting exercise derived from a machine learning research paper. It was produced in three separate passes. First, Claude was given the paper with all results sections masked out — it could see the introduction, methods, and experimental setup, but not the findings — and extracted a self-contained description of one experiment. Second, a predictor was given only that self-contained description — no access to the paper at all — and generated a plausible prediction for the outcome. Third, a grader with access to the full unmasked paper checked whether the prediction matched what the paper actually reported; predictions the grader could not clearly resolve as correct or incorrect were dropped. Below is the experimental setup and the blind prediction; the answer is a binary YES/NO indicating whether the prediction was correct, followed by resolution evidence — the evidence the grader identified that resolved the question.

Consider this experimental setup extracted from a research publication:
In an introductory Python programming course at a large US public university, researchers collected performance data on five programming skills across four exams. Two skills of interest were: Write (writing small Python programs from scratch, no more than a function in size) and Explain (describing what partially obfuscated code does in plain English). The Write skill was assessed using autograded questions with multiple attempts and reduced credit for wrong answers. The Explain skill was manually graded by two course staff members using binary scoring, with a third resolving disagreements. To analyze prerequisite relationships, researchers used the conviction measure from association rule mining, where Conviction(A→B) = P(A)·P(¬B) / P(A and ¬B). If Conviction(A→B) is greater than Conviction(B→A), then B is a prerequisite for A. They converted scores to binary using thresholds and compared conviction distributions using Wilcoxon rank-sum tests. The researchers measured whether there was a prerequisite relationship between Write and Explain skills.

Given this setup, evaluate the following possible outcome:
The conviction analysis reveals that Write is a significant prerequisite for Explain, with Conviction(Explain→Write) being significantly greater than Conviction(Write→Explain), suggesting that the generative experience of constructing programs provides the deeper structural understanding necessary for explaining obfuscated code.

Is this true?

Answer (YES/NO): NO